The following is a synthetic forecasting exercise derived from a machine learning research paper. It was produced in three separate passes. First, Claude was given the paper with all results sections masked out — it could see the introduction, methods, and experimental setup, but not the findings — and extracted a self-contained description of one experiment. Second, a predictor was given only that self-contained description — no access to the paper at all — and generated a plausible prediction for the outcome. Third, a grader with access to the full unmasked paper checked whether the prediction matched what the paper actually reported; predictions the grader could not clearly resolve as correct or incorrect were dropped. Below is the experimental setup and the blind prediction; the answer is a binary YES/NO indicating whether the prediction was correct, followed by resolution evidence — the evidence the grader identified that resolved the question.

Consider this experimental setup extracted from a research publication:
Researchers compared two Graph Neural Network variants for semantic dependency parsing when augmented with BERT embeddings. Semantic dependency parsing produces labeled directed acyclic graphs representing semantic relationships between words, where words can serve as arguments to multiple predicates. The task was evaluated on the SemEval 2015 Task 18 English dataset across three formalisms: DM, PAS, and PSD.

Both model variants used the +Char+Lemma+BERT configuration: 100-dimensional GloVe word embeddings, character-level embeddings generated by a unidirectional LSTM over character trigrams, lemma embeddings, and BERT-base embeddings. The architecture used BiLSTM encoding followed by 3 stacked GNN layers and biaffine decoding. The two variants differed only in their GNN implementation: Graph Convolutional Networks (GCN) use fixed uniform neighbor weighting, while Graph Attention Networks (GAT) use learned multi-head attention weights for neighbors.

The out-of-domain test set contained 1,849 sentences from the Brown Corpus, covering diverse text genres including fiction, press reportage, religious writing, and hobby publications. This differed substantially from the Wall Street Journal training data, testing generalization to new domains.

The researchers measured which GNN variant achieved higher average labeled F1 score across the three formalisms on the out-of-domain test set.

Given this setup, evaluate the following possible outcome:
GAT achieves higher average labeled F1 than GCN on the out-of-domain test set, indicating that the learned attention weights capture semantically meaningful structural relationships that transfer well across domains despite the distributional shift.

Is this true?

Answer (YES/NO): YES